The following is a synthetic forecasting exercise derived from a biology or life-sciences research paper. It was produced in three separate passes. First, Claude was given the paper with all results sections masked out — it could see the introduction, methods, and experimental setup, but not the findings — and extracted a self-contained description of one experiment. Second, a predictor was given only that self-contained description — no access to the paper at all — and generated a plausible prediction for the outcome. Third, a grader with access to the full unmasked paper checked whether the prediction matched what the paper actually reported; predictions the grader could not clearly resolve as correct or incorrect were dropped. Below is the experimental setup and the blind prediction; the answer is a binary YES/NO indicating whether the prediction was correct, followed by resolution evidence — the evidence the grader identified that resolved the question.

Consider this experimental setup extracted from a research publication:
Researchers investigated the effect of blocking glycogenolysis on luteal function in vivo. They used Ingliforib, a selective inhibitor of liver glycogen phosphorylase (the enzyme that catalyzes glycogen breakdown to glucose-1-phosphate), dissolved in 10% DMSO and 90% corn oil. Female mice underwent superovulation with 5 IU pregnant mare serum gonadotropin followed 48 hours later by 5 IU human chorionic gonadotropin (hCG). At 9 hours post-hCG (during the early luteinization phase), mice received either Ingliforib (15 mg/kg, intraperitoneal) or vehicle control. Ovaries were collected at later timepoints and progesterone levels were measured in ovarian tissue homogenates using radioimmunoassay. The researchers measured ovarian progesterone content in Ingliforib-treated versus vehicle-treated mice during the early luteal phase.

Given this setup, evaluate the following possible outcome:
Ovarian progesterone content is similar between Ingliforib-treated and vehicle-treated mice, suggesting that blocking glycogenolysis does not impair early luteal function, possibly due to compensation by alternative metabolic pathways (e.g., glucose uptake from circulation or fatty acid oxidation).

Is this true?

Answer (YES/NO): NO